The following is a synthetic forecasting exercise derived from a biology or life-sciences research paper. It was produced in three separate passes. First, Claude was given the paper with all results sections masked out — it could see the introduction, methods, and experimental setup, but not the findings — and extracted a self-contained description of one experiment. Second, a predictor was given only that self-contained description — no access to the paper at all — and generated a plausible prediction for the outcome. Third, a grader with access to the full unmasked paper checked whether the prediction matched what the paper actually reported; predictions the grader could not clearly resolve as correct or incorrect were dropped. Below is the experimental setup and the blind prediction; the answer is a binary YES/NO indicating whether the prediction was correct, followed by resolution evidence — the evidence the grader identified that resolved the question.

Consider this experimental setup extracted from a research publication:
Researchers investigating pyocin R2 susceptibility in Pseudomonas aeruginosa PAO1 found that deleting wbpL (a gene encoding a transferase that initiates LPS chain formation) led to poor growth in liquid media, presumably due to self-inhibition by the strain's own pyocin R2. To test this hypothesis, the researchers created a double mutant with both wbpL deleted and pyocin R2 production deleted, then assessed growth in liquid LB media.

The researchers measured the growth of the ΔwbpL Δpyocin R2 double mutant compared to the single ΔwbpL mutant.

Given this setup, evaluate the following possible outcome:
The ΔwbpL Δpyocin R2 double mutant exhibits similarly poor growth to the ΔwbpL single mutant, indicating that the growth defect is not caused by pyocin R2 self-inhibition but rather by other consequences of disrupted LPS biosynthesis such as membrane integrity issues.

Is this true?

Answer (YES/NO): NO